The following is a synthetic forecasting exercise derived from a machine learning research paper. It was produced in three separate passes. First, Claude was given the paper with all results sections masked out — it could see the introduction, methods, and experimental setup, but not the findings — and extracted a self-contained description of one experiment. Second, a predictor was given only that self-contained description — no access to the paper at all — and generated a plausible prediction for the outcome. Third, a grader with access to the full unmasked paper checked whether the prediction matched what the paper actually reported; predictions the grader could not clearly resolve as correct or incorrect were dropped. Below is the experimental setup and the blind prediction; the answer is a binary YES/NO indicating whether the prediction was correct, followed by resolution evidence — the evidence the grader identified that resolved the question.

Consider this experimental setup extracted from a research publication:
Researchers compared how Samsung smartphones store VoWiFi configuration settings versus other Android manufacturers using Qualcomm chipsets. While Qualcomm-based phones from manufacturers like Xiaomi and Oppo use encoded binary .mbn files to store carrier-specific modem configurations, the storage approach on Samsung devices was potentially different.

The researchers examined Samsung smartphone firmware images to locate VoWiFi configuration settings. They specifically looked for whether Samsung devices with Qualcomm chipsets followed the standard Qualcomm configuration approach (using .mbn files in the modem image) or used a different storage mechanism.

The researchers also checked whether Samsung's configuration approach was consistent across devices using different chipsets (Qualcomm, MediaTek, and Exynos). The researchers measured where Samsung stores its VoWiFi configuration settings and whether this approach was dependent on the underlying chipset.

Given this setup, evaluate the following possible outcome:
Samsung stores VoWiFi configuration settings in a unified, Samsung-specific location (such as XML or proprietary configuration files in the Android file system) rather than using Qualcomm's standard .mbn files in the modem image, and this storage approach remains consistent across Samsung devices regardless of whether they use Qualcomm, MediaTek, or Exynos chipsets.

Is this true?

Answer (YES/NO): YES